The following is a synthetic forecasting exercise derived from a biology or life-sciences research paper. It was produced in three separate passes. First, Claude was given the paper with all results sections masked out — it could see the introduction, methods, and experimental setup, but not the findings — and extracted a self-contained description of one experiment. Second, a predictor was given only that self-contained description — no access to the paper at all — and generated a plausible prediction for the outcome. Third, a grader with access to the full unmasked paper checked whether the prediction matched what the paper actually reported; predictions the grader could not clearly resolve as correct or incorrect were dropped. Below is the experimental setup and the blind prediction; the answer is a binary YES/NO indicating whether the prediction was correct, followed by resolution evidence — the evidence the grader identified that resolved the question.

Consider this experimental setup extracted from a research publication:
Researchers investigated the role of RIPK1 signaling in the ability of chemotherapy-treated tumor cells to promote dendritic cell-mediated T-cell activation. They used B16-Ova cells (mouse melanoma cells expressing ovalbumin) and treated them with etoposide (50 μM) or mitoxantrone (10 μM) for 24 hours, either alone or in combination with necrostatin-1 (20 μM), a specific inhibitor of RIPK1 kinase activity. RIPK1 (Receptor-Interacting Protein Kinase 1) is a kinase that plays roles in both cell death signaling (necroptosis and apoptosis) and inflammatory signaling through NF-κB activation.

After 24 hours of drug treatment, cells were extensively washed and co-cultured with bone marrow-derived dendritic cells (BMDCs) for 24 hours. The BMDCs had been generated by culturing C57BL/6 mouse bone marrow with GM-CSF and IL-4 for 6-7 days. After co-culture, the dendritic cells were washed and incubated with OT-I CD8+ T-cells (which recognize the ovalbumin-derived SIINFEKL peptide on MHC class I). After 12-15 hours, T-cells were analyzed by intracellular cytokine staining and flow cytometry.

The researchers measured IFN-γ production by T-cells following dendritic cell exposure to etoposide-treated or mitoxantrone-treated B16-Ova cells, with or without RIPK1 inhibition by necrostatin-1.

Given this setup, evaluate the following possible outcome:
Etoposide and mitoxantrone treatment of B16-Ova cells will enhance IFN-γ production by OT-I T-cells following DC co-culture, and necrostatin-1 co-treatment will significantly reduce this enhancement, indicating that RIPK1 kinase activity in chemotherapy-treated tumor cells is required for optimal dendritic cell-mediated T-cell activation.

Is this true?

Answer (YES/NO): YES